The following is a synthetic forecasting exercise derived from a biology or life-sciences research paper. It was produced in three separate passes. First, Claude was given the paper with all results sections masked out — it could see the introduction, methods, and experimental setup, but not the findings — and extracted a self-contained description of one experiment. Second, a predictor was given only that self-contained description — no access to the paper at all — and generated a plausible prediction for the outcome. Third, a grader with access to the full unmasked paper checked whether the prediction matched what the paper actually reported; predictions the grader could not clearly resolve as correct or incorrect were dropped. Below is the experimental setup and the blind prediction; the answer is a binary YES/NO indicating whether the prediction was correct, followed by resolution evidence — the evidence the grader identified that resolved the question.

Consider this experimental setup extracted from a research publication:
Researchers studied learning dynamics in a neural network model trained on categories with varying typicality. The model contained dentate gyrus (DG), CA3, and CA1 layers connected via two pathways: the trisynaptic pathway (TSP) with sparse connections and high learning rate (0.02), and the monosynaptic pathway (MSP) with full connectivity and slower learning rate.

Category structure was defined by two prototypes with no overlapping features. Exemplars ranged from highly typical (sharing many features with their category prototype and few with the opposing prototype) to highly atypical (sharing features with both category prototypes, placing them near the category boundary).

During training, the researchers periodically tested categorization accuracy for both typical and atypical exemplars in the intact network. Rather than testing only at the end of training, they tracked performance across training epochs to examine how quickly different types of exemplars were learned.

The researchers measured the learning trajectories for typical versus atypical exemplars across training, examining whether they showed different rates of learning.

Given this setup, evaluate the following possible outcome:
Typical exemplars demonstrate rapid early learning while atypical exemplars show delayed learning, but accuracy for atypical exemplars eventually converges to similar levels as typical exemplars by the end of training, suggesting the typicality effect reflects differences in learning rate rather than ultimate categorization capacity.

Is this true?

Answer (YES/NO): NO